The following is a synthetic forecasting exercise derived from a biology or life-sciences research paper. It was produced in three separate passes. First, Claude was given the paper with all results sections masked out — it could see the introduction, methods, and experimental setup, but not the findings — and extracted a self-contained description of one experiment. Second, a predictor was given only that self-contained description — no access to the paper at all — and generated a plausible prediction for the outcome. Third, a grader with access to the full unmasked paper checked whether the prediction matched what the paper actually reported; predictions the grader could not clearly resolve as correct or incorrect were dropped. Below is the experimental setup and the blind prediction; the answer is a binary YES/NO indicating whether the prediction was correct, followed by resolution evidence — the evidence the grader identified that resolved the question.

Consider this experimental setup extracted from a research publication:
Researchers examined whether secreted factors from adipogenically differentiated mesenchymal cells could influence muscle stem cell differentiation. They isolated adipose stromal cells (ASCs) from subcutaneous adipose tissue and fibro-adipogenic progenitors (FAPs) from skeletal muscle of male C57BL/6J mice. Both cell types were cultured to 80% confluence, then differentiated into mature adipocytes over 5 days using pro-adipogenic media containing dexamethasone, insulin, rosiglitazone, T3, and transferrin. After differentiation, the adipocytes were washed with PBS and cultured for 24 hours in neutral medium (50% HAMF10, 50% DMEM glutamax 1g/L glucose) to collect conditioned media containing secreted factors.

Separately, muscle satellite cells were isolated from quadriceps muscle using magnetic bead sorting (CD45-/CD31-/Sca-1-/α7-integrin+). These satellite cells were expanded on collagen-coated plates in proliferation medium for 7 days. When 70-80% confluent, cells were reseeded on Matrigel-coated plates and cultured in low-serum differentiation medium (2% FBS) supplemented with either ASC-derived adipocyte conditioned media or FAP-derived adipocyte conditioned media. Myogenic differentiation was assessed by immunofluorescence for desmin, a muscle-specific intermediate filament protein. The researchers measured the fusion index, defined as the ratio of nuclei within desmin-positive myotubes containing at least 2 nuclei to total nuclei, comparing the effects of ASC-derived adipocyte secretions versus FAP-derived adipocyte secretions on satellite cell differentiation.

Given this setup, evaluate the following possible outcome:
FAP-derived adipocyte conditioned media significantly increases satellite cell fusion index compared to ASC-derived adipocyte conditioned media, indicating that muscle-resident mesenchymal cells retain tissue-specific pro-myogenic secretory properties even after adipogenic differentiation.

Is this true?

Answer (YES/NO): NO